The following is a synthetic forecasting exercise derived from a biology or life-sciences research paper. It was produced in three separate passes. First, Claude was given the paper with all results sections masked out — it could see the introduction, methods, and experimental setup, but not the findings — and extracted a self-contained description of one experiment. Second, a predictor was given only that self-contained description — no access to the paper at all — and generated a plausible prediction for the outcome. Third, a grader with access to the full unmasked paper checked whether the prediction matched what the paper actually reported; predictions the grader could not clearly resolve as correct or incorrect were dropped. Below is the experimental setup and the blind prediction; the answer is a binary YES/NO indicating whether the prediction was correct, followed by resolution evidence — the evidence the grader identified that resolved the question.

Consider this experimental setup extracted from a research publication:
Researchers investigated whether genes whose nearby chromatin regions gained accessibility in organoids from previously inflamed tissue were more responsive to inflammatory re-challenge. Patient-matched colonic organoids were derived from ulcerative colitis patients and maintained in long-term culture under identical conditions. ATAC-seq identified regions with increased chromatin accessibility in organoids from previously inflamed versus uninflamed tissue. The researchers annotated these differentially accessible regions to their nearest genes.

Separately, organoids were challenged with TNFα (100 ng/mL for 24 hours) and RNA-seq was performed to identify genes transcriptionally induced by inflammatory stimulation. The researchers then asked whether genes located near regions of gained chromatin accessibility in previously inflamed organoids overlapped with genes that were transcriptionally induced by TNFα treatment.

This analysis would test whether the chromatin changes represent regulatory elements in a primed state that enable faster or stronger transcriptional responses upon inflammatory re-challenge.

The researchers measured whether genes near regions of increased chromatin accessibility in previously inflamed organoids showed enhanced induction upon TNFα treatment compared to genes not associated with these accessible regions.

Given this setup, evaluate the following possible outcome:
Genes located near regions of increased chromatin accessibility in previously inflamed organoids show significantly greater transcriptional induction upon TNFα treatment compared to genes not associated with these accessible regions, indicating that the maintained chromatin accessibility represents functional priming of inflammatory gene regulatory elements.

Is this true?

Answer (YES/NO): YES